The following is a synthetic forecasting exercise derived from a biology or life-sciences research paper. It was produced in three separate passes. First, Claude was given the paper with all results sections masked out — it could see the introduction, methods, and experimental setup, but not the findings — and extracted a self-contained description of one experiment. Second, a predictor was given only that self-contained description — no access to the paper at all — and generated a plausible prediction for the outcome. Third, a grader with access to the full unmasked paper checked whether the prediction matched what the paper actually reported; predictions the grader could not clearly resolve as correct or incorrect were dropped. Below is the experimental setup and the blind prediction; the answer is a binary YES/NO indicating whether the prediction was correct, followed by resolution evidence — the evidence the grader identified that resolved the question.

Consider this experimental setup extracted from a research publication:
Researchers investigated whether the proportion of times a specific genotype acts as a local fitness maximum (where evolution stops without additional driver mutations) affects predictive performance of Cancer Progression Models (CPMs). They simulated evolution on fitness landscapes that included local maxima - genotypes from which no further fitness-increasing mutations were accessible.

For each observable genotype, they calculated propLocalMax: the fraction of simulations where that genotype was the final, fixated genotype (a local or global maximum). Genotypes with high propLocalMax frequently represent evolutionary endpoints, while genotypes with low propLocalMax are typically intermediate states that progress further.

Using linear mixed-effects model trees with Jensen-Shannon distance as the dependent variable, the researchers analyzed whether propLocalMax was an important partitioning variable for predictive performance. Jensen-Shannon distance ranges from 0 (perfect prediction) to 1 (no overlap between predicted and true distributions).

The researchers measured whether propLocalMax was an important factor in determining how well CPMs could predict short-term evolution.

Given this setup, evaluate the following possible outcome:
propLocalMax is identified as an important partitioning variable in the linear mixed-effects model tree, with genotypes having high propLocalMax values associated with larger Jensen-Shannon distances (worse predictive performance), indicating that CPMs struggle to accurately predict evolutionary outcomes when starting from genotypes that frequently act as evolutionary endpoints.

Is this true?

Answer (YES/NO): NO